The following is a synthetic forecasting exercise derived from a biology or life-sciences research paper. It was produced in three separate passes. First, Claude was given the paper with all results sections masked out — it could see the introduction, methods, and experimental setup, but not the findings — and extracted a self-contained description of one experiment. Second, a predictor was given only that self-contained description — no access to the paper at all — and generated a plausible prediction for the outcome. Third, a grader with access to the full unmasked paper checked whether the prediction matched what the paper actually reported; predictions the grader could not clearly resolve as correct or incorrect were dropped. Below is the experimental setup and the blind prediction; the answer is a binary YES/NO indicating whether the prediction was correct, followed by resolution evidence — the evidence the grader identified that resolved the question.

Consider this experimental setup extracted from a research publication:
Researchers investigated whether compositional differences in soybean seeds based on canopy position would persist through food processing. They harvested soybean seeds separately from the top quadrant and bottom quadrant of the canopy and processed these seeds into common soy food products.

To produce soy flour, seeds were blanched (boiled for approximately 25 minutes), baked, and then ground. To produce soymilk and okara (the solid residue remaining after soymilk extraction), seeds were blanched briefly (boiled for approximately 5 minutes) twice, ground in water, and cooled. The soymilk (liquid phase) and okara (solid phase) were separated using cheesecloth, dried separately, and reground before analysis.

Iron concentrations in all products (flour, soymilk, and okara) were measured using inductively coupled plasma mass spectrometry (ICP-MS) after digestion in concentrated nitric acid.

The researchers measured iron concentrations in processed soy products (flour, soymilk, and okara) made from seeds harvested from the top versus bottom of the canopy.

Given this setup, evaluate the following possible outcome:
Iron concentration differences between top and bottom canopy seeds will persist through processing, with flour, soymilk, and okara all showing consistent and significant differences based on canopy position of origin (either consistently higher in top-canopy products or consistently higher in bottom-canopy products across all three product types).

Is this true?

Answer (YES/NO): YES